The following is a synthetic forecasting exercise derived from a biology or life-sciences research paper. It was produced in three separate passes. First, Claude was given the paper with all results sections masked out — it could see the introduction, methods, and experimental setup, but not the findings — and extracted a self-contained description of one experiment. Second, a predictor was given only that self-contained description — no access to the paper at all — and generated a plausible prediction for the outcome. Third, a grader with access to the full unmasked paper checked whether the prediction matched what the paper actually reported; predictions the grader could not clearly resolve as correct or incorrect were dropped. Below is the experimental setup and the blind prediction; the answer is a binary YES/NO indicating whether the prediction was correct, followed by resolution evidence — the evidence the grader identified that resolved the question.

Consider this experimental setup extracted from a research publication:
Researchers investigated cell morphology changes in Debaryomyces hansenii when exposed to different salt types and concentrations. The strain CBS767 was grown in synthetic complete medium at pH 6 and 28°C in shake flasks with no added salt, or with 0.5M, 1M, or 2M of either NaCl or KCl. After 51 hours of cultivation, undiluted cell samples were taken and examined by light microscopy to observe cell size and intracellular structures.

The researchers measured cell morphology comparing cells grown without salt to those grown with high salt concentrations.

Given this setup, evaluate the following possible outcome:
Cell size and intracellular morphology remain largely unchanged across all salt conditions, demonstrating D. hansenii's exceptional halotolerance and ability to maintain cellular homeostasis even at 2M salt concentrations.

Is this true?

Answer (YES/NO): YES